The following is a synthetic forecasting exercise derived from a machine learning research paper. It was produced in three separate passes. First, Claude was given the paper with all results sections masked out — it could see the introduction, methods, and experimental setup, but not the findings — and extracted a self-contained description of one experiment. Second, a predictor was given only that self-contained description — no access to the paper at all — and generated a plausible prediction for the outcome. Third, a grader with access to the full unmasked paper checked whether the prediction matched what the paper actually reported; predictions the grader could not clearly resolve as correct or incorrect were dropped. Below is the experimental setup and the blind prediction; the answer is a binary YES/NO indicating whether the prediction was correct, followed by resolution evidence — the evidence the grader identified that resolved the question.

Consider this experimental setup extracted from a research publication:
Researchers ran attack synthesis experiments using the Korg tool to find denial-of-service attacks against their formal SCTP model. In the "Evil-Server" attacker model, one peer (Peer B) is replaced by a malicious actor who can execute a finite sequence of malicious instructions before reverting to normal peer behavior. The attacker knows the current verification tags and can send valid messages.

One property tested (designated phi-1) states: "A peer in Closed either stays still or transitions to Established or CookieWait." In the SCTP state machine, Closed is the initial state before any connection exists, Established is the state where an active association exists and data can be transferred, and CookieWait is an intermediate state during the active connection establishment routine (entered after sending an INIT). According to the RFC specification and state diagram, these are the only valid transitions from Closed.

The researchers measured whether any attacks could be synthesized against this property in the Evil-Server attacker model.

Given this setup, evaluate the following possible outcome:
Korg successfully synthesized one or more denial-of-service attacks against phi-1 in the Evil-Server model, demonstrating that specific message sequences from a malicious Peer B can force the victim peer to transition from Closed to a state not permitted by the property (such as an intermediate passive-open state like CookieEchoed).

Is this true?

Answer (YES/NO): NO